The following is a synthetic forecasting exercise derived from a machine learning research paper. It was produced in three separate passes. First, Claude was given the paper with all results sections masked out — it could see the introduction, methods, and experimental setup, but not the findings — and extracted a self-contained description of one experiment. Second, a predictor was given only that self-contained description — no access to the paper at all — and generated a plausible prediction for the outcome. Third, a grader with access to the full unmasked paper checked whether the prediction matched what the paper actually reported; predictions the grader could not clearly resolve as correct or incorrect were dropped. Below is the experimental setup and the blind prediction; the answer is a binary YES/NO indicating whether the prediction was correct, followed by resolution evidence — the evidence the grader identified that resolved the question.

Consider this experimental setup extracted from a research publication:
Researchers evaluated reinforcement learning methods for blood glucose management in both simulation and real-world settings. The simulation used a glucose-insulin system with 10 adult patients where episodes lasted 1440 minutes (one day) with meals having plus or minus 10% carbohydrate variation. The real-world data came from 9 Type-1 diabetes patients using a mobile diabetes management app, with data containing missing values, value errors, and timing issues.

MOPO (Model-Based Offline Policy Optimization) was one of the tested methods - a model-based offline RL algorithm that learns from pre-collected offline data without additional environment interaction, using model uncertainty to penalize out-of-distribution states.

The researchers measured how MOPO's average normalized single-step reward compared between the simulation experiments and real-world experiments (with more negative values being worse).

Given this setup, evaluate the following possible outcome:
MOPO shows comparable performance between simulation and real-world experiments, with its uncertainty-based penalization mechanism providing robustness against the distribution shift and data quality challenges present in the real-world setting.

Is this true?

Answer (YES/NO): NO